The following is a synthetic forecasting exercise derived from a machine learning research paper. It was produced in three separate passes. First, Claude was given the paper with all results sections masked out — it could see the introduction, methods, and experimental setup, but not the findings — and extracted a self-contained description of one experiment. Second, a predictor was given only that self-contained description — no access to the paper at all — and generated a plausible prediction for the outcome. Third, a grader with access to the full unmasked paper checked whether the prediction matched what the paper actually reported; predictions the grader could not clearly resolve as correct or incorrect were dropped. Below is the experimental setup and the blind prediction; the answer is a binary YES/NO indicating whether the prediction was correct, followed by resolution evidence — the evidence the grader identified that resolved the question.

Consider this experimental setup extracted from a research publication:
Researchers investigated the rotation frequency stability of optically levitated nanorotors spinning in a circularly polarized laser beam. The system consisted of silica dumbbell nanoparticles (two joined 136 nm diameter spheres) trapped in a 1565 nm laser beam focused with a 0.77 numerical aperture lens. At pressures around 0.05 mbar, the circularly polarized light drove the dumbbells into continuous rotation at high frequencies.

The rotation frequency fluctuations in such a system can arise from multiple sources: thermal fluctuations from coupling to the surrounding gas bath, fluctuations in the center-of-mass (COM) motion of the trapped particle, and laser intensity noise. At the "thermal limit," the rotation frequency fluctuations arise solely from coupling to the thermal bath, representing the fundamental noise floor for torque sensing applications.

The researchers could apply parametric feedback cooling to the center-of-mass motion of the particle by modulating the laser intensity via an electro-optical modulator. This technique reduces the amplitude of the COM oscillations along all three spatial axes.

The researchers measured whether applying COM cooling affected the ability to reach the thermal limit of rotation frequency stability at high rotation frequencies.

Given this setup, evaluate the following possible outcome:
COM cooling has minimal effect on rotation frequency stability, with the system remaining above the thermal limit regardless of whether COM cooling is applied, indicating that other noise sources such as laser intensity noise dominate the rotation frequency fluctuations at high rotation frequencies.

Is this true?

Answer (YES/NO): NO